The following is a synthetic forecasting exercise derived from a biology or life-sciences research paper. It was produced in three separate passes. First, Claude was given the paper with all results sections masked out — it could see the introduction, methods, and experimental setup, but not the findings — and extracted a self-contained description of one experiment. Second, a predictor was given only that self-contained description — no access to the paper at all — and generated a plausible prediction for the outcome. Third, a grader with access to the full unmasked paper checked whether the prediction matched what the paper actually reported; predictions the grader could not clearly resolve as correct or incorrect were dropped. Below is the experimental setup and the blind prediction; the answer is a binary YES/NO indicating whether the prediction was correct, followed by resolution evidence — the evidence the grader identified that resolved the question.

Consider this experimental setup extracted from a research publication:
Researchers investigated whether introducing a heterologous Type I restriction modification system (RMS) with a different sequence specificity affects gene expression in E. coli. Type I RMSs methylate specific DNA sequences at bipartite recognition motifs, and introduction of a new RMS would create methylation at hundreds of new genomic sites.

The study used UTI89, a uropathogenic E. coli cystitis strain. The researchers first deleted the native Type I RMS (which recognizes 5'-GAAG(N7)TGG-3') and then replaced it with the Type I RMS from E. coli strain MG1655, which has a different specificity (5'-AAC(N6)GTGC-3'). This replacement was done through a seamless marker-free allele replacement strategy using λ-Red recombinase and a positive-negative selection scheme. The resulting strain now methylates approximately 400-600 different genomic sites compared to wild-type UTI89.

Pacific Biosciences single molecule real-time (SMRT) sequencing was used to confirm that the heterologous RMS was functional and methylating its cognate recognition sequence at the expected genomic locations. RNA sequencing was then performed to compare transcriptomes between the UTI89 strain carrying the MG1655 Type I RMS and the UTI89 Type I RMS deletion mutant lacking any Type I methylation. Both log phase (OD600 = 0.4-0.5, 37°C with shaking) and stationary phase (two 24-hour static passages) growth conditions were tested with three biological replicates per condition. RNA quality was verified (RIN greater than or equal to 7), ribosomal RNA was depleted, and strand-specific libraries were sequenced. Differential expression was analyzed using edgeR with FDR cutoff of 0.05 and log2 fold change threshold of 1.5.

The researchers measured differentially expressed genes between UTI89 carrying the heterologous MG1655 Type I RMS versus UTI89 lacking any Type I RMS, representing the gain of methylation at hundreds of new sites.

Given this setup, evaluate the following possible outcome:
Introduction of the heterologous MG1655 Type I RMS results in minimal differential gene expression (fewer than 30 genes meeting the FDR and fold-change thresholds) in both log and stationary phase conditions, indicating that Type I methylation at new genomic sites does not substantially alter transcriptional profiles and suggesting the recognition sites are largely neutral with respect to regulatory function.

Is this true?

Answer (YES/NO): YES